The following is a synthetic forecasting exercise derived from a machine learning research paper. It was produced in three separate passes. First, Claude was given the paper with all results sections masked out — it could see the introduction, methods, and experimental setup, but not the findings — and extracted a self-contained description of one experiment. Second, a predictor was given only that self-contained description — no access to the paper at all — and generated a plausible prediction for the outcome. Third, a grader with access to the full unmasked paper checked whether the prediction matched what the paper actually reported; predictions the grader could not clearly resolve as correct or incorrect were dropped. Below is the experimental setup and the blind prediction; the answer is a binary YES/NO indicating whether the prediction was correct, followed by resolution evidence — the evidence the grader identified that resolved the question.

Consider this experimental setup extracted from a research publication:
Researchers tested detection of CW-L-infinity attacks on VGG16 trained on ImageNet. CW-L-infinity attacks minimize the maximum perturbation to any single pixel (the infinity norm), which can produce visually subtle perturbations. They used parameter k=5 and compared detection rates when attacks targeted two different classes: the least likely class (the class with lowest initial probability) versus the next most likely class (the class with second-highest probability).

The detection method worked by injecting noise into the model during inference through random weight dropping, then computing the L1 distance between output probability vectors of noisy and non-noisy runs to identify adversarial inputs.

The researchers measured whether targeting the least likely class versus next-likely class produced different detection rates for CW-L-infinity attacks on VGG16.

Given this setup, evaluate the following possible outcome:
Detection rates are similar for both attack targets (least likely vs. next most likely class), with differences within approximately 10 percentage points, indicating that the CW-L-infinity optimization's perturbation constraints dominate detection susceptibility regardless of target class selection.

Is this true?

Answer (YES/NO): NO